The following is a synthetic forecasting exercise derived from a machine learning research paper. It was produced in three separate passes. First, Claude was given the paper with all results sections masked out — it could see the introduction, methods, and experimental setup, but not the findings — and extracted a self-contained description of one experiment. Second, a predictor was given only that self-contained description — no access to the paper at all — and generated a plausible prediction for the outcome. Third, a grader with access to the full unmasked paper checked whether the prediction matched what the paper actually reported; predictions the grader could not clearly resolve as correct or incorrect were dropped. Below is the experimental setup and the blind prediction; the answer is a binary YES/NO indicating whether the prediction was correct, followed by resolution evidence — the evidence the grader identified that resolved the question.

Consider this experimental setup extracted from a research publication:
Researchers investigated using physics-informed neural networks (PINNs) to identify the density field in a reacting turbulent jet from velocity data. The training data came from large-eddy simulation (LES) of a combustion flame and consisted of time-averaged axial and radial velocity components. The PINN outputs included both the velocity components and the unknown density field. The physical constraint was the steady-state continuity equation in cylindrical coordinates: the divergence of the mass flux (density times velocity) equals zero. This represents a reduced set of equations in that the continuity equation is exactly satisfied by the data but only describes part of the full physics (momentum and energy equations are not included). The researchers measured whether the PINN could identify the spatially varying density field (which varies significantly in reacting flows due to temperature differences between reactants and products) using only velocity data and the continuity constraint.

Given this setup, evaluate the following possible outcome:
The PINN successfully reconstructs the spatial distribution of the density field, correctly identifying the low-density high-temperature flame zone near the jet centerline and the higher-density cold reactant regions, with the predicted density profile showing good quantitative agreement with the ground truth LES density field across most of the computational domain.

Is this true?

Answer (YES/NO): YES